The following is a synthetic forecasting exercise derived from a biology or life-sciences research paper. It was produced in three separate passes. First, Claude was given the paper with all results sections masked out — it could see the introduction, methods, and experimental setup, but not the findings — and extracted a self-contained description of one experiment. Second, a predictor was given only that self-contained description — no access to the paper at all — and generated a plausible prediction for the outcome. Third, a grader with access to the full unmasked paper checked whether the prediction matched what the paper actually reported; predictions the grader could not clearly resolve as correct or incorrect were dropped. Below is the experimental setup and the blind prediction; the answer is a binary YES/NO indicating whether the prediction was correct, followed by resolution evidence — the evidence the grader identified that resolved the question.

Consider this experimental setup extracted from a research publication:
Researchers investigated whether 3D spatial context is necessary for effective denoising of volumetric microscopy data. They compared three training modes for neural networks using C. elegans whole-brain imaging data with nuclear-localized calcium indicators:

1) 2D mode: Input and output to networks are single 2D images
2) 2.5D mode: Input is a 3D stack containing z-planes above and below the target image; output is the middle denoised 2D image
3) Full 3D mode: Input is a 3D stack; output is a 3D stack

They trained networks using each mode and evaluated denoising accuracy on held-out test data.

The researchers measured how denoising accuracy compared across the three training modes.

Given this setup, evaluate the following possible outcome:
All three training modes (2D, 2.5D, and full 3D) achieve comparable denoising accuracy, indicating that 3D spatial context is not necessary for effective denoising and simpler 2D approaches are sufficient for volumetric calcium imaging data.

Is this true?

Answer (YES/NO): NO